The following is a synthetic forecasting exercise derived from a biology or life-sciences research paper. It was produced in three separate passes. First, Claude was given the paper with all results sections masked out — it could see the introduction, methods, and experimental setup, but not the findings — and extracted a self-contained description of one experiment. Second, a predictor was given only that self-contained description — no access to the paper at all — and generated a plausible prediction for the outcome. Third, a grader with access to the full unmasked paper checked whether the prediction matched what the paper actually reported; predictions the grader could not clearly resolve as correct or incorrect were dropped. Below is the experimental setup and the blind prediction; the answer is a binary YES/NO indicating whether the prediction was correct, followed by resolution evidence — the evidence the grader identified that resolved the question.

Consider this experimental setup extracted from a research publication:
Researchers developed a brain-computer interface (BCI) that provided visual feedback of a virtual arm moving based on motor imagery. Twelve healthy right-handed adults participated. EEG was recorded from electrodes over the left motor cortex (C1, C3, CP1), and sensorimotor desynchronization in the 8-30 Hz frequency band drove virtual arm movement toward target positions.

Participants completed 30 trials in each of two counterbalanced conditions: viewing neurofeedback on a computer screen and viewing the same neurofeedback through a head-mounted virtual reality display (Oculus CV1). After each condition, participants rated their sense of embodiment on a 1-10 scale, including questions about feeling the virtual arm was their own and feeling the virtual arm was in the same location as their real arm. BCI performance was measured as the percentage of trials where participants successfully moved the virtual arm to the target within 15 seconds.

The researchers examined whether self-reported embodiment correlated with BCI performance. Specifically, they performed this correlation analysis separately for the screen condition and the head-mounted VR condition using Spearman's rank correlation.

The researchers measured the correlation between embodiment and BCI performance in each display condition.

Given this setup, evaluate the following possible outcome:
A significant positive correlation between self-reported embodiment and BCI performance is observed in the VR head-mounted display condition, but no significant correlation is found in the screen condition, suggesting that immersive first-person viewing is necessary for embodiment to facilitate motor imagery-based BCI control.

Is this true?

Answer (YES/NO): YES